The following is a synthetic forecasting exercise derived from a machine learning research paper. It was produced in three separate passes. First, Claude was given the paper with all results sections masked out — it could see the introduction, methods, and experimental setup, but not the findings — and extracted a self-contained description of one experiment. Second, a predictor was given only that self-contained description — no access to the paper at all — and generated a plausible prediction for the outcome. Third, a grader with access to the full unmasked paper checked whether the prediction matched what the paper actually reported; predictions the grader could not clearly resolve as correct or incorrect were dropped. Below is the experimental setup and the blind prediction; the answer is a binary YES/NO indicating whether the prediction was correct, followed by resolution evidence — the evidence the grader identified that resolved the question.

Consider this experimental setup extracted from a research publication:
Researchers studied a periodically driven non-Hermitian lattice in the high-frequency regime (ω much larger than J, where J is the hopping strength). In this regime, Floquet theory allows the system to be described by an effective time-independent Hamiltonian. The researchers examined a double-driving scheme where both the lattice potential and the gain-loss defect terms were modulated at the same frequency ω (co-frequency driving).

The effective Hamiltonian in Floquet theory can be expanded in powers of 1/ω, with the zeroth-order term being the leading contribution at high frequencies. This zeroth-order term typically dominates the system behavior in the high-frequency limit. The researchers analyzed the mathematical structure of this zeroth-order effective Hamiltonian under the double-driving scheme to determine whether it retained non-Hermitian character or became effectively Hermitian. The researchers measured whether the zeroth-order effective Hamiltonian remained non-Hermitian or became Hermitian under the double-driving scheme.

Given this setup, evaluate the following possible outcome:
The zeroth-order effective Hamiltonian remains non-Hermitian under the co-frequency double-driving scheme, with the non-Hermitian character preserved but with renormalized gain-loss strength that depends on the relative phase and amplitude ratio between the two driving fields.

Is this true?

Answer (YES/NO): NO